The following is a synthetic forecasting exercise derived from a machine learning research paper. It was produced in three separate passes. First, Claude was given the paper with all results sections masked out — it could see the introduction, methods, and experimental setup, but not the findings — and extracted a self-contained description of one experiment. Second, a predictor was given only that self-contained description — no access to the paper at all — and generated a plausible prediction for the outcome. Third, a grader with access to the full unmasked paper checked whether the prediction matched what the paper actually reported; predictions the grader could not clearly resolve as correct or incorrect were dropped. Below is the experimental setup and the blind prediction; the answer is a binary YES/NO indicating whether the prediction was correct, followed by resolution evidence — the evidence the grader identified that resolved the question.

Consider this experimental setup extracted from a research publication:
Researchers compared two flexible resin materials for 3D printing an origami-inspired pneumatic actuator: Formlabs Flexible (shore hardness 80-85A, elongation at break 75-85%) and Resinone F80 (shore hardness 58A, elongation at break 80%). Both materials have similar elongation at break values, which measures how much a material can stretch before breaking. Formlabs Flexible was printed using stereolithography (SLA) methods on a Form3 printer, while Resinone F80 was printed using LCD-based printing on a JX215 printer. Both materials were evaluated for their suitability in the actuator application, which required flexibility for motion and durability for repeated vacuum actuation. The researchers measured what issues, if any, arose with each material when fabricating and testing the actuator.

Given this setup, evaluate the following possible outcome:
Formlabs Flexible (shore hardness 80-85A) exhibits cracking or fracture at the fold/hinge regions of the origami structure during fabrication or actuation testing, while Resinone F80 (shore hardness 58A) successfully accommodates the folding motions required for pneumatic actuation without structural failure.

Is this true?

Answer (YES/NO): NO